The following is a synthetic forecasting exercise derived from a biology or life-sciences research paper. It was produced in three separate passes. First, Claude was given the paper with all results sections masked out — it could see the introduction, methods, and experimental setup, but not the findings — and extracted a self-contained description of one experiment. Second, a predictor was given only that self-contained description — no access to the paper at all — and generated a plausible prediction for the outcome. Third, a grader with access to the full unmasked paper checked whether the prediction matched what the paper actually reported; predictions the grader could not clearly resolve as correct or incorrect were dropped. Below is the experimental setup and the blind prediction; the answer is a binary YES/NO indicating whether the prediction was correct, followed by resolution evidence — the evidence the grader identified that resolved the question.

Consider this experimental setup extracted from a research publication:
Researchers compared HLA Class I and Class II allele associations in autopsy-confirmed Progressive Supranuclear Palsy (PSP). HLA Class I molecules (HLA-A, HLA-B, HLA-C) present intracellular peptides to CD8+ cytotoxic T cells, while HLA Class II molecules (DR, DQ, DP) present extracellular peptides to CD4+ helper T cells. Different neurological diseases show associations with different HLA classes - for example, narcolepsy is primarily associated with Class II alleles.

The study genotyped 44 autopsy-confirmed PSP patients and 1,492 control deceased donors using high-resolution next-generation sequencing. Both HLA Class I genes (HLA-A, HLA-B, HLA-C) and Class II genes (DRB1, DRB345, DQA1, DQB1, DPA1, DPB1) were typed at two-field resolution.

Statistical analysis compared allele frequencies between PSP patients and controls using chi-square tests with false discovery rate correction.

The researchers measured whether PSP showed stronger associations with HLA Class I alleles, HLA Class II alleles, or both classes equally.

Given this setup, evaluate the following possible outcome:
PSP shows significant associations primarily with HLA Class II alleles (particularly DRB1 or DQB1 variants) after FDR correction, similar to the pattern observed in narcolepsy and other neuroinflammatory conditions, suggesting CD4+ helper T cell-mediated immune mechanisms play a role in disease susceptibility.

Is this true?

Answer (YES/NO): YES